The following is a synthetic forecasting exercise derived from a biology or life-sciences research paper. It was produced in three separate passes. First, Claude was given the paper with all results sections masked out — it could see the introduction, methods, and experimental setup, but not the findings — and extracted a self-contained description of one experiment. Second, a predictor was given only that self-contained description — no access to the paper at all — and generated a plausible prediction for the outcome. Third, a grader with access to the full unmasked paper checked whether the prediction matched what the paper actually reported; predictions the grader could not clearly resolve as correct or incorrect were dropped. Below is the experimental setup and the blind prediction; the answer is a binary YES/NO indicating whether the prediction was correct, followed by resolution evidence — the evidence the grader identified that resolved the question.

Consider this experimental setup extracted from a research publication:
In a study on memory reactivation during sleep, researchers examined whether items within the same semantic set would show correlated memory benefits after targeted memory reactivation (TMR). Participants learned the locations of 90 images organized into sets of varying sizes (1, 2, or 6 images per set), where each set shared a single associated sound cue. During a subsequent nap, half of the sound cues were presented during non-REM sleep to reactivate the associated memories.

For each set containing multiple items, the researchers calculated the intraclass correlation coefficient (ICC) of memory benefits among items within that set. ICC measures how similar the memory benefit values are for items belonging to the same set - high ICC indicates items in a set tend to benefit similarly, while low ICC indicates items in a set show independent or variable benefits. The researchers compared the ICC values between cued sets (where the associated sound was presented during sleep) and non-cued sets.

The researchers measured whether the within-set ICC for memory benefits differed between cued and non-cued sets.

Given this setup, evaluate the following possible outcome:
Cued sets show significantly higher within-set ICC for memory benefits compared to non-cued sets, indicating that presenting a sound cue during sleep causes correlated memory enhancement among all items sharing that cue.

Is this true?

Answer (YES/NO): NO